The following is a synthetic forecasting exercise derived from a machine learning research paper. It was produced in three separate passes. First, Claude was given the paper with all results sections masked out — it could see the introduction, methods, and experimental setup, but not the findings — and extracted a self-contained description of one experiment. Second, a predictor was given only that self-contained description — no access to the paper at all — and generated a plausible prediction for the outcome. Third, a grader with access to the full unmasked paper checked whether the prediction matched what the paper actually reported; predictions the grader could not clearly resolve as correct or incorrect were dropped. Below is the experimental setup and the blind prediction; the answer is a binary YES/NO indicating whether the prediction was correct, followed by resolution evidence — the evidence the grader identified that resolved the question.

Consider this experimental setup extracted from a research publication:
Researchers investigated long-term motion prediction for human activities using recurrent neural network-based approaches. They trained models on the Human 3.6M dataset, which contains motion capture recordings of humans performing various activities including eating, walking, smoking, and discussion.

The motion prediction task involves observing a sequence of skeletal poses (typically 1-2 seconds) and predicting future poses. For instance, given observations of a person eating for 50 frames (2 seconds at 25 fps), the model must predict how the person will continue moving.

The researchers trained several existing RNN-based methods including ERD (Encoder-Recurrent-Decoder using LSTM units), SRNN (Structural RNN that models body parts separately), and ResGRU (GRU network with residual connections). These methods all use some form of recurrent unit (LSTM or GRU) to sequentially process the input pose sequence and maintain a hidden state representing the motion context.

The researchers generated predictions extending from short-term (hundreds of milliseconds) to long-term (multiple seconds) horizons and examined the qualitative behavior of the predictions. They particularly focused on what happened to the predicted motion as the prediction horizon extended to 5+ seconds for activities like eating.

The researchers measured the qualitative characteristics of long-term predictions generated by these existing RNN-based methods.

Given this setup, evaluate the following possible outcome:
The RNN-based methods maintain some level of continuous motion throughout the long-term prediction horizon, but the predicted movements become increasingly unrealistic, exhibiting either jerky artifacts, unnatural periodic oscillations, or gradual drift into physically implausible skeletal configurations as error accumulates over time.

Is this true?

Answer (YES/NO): NO